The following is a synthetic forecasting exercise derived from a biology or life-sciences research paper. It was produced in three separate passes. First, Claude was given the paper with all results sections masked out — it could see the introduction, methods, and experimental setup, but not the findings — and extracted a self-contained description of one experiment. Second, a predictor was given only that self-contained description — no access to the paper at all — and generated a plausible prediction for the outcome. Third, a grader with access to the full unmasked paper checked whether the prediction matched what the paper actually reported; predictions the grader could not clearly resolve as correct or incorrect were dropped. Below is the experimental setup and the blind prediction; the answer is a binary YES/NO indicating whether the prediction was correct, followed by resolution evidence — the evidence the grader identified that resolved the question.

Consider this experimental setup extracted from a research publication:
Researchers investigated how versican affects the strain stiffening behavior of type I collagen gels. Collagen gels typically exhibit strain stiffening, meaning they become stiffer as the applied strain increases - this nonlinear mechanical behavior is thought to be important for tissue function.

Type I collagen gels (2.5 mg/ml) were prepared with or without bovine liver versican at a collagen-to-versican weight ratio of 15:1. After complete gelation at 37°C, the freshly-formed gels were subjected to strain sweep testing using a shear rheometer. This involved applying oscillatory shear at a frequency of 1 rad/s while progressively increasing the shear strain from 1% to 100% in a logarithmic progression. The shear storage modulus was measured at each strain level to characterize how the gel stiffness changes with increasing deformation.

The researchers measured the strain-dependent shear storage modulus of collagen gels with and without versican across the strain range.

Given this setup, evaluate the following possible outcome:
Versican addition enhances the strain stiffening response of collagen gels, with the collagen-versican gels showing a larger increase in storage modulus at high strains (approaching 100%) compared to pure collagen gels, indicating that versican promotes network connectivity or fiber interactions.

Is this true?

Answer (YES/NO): NO